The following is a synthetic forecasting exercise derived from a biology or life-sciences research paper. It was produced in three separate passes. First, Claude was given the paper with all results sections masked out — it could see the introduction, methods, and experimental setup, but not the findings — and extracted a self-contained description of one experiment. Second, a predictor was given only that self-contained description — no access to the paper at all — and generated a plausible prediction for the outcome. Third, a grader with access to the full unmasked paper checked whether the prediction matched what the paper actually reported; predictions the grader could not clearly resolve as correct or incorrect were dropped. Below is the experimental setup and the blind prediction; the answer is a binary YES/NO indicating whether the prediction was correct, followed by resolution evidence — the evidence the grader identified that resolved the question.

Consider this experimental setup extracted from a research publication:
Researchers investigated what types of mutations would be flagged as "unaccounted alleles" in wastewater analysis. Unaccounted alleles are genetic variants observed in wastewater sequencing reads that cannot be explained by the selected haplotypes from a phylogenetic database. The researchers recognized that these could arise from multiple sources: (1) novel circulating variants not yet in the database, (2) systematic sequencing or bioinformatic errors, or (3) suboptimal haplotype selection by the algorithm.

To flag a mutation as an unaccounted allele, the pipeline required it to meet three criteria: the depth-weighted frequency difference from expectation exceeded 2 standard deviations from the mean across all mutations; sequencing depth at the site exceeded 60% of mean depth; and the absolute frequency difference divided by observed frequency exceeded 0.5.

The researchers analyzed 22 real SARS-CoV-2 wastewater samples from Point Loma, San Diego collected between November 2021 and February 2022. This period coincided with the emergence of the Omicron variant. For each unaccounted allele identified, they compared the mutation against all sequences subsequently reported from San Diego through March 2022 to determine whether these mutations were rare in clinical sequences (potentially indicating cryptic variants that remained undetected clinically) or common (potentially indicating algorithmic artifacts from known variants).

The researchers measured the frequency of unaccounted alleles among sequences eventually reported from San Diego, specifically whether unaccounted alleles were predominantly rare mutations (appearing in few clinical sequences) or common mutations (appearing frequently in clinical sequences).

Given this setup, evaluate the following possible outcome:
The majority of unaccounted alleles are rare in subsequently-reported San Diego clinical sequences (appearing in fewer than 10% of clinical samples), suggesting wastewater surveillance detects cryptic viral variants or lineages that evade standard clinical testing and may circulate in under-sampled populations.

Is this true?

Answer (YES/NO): YES